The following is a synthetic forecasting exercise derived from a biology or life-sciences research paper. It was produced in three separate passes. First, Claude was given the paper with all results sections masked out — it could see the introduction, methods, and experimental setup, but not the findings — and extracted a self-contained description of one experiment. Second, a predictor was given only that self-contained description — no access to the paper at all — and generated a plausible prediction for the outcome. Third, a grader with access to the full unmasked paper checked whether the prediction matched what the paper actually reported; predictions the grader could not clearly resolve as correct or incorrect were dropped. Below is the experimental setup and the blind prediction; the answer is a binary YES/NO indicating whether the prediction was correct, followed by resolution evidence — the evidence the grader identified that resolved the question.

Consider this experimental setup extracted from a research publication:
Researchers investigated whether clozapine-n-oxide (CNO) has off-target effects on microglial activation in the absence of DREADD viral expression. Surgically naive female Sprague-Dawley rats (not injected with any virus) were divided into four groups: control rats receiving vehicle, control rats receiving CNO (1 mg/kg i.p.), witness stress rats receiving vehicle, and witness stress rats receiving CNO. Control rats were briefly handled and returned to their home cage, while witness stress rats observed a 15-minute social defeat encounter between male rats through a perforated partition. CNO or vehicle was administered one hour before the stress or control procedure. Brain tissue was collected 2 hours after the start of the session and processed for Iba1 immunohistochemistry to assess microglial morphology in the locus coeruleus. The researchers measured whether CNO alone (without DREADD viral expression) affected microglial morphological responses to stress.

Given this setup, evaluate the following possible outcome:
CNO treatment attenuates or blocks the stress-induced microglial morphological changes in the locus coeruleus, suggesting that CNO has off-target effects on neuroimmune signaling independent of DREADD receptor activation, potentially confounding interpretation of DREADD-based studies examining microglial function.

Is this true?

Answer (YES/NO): NO